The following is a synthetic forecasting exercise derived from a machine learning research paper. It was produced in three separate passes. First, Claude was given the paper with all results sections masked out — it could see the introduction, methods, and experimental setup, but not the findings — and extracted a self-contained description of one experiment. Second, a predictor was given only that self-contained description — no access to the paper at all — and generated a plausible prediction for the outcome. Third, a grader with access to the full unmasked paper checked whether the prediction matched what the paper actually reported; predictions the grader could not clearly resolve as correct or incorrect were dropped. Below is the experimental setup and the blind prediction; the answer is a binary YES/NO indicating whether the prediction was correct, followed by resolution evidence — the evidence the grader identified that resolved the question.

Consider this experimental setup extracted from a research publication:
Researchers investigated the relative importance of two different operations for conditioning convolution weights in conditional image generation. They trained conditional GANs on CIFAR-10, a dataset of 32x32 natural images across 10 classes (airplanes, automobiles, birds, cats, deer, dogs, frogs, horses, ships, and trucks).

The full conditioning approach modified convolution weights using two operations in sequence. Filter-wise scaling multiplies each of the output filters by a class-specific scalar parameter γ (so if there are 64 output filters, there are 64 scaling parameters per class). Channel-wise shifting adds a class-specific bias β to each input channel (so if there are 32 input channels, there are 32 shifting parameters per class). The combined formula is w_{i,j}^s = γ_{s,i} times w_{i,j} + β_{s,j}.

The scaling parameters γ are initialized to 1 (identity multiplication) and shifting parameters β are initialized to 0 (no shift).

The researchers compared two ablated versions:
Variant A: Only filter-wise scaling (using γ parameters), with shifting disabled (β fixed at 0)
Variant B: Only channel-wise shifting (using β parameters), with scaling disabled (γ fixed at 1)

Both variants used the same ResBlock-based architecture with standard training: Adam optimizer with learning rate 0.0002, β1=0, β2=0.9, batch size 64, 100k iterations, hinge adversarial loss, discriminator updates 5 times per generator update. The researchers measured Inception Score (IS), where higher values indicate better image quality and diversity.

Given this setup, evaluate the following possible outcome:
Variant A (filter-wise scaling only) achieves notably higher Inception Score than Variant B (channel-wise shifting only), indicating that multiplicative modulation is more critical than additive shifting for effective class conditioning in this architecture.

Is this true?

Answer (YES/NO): NO